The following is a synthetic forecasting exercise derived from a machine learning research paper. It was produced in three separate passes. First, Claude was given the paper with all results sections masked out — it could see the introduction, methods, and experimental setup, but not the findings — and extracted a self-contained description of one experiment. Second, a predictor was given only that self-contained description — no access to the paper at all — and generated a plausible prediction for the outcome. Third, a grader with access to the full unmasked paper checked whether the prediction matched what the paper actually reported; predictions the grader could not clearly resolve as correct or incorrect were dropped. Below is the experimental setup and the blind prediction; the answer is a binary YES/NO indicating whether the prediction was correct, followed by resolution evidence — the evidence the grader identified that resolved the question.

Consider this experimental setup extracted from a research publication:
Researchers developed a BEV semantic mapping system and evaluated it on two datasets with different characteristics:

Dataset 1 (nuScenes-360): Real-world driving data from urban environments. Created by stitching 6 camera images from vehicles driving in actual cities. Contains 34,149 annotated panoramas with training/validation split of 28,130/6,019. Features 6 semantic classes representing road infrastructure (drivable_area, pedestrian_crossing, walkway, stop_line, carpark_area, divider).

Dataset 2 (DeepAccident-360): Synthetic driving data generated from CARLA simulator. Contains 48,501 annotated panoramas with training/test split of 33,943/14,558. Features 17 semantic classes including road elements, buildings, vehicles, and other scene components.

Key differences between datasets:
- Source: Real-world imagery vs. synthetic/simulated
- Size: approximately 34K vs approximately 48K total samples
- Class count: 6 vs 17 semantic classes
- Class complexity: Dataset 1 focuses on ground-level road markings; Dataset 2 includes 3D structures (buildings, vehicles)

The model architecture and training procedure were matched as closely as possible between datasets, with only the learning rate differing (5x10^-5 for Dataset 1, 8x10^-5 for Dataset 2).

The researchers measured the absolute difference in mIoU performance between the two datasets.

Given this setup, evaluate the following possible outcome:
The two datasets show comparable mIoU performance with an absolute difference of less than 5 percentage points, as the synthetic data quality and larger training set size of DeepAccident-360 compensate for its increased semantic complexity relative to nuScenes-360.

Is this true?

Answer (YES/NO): NO